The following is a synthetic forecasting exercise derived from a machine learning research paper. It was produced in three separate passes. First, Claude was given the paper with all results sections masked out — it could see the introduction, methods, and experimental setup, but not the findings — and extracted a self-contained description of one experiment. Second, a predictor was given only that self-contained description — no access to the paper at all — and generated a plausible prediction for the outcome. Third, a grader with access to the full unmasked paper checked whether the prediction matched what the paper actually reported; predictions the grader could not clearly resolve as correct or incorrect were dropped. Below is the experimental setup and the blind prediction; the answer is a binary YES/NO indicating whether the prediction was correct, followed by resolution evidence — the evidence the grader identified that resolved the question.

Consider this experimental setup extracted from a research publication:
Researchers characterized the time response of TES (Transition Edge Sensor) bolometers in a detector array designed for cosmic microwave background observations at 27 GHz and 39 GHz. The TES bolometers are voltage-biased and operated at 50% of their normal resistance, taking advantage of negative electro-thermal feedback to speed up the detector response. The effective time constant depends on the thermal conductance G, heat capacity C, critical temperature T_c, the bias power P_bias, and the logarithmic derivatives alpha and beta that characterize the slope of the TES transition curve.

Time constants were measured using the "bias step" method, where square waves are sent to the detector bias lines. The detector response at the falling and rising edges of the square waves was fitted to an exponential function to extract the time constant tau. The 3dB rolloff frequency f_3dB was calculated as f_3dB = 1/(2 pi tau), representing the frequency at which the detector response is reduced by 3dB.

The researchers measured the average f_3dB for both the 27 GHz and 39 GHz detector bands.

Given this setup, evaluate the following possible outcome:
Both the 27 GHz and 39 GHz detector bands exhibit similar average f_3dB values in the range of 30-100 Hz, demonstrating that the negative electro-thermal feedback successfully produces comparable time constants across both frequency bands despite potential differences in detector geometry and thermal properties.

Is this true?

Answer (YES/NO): NO